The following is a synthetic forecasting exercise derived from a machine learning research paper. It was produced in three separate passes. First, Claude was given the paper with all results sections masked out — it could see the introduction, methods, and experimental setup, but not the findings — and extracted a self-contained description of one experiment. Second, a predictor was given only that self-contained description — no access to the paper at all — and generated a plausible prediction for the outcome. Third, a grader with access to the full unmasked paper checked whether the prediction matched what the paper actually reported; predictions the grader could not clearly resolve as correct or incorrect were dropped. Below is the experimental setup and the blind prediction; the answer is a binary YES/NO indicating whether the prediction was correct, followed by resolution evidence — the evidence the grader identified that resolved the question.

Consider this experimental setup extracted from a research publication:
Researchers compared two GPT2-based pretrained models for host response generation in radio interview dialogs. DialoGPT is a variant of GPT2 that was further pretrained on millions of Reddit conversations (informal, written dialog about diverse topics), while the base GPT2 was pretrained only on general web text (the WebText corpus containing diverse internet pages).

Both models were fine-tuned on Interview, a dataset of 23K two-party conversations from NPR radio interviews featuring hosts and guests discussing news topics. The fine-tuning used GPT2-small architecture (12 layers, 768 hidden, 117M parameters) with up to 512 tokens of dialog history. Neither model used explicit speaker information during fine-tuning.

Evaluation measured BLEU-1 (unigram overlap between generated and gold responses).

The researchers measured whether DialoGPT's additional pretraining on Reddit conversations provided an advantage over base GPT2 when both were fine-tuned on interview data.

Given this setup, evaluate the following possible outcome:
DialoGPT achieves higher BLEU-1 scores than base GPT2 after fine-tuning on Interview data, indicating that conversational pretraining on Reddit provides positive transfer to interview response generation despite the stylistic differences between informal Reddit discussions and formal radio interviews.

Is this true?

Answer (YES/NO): YES